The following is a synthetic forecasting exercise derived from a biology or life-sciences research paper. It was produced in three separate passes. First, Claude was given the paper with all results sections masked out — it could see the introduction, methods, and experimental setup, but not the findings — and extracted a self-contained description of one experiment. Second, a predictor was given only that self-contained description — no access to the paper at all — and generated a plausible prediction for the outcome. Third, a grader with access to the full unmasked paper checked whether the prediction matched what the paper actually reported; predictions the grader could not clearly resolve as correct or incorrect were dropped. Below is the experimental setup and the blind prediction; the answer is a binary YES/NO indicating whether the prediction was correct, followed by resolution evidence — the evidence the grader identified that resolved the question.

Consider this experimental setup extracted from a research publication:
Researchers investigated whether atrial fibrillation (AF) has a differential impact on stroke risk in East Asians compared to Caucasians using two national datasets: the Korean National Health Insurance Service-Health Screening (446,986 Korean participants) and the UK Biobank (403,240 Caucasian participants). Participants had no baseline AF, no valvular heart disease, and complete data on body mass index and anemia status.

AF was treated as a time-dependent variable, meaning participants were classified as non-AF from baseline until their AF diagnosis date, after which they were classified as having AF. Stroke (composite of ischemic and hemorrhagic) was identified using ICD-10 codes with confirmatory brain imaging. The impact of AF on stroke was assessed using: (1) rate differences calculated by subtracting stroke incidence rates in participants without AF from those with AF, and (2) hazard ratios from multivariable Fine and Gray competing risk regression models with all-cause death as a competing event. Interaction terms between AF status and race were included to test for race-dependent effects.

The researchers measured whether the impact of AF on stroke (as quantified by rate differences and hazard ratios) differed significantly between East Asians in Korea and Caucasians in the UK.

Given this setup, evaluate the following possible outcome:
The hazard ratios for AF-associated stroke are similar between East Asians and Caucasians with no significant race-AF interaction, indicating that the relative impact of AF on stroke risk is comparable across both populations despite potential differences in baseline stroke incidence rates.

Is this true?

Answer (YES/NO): YES